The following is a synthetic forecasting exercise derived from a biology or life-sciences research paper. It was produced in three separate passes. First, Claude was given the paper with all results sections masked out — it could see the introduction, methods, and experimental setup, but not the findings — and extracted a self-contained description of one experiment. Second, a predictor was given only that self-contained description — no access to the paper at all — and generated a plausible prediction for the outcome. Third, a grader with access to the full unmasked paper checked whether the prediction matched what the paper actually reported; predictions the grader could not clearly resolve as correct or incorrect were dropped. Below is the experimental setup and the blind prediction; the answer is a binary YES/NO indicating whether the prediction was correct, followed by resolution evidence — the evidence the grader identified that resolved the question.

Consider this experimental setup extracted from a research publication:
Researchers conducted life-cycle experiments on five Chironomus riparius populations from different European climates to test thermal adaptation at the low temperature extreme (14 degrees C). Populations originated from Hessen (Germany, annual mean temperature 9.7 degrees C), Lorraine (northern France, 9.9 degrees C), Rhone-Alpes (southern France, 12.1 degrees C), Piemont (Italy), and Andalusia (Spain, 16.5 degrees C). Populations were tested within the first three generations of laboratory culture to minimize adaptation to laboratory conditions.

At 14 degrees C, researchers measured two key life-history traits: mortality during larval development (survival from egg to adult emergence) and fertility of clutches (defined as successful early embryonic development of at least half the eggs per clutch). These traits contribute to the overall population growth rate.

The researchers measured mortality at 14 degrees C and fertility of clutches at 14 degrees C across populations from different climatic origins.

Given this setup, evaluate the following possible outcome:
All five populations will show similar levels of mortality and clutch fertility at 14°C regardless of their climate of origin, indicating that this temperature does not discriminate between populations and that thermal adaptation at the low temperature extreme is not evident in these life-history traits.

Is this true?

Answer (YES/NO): NO